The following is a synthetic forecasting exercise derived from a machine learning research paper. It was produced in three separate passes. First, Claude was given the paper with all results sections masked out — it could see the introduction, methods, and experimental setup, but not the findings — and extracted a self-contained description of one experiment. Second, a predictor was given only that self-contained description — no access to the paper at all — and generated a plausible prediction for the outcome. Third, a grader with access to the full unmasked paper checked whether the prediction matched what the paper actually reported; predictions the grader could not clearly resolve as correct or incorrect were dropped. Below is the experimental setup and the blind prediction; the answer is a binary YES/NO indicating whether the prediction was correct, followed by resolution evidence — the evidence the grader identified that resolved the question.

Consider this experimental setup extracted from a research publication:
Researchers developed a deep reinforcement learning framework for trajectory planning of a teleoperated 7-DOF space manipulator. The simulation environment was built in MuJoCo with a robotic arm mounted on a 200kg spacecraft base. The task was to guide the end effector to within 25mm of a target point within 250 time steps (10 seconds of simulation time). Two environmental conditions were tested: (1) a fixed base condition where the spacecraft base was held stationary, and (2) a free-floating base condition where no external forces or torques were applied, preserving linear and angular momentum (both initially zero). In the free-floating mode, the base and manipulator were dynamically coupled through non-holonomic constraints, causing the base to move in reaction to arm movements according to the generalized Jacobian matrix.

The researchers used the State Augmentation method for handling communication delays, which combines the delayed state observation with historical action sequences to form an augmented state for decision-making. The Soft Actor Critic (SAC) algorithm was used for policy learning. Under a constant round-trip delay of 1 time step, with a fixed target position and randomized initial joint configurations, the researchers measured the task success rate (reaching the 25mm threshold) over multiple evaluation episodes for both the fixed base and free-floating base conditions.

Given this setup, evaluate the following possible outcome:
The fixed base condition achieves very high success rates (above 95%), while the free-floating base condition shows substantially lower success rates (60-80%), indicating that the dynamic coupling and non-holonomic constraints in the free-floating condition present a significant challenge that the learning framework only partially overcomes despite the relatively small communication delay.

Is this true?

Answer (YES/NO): NO